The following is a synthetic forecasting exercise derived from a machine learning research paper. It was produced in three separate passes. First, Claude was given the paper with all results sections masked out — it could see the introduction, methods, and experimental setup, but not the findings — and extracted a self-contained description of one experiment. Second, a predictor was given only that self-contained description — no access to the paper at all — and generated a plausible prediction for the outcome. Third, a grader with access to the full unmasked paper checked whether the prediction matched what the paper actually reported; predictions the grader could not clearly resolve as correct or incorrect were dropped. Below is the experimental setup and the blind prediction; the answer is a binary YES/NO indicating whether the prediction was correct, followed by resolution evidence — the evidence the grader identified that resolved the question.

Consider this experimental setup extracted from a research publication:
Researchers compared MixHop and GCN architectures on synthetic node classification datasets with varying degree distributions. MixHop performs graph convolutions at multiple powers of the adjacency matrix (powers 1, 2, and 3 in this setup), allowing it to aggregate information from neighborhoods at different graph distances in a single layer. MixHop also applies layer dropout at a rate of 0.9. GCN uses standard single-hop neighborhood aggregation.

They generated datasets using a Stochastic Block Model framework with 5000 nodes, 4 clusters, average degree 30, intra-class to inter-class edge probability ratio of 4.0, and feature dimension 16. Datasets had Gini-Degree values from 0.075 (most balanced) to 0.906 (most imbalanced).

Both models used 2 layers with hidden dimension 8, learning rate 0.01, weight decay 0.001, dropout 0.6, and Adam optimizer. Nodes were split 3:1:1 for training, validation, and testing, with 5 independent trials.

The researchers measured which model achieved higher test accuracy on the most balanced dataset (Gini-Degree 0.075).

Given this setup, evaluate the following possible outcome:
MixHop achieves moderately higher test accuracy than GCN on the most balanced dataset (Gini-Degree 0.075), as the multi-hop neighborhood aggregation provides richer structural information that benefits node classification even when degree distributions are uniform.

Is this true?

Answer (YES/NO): NO